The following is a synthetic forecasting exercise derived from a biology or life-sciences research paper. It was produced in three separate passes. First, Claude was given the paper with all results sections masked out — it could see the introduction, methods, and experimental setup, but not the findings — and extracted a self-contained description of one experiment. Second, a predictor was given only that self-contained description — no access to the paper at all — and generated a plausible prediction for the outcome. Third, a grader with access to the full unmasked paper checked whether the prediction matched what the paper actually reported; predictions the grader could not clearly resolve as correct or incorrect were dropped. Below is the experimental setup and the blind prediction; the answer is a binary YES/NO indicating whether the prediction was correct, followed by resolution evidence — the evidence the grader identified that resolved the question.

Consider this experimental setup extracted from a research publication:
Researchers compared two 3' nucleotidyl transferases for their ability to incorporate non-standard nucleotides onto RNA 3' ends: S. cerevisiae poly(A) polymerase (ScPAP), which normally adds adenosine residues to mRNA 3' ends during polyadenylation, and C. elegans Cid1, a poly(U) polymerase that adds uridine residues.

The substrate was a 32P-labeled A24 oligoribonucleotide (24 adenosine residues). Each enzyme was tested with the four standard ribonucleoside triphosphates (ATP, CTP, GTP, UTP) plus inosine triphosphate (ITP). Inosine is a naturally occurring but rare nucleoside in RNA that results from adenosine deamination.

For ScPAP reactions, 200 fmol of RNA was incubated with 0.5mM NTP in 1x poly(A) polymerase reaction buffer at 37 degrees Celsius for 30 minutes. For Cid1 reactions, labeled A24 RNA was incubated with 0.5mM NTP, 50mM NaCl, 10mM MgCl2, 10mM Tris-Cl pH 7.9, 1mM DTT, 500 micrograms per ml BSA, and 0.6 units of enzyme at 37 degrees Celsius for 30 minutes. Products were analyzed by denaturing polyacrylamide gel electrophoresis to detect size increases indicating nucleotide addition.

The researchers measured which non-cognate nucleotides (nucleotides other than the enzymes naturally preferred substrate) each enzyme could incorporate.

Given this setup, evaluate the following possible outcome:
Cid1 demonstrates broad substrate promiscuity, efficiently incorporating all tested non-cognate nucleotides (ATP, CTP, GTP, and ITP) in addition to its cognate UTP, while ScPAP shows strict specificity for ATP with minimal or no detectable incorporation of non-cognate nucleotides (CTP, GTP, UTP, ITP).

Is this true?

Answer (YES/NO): NO